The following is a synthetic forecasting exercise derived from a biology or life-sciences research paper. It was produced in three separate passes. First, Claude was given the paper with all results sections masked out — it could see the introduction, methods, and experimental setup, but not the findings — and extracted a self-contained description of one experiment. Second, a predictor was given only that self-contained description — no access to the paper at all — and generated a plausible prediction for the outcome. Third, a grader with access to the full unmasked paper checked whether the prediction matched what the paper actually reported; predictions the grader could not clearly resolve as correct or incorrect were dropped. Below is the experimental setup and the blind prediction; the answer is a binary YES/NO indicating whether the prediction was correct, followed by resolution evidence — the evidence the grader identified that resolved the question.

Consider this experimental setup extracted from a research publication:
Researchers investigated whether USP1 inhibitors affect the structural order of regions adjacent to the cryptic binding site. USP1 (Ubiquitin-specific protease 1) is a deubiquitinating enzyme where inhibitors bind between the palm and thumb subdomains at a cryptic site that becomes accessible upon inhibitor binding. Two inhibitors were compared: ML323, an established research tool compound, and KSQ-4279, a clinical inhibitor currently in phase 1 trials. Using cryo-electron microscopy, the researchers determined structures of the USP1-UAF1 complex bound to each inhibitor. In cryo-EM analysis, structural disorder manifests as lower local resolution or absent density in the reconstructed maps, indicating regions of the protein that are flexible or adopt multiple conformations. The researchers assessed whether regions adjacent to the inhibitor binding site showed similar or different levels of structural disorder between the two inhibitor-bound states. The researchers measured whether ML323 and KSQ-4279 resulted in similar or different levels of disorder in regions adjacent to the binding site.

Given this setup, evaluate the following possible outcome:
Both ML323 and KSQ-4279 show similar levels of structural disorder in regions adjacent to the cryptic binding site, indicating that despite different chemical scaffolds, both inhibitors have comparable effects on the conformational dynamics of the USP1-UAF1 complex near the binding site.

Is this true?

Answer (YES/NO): NO